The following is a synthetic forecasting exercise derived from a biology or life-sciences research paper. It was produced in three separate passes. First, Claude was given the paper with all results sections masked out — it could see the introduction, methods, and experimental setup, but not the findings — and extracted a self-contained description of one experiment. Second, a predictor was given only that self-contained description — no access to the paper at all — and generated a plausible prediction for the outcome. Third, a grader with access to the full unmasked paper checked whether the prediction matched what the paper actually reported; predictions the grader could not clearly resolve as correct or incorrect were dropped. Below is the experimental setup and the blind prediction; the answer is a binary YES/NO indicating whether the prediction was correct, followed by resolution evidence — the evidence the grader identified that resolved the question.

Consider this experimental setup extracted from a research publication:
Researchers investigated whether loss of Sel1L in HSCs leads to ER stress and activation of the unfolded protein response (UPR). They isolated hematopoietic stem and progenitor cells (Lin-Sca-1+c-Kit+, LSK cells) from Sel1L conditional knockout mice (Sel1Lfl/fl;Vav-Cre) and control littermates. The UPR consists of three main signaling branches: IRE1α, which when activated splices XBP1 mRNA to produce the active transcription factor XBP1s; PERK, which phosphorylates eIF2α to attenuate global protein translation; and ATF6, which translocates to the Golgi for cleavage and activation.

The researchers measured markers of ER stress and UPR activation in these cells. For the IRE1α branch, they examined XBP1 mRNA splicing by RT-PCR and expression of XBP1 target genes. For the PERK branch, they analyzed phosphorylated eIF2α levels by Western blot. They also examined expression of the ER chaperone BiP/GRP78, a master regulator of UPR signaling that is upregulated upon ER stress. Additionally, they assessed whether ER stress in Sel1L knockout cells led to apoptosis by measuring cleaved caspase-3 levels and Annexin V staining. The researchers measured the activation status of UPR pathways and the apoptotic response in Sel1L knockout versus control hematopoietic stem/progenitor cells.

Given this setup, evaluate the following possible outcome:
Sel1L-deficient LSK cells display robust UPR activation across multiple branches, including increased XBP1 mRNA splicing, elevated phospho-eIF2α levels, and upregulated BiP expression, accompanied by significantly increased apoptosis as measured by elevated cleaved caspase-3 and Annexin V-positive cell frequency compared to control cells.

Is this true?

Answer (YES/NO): NO